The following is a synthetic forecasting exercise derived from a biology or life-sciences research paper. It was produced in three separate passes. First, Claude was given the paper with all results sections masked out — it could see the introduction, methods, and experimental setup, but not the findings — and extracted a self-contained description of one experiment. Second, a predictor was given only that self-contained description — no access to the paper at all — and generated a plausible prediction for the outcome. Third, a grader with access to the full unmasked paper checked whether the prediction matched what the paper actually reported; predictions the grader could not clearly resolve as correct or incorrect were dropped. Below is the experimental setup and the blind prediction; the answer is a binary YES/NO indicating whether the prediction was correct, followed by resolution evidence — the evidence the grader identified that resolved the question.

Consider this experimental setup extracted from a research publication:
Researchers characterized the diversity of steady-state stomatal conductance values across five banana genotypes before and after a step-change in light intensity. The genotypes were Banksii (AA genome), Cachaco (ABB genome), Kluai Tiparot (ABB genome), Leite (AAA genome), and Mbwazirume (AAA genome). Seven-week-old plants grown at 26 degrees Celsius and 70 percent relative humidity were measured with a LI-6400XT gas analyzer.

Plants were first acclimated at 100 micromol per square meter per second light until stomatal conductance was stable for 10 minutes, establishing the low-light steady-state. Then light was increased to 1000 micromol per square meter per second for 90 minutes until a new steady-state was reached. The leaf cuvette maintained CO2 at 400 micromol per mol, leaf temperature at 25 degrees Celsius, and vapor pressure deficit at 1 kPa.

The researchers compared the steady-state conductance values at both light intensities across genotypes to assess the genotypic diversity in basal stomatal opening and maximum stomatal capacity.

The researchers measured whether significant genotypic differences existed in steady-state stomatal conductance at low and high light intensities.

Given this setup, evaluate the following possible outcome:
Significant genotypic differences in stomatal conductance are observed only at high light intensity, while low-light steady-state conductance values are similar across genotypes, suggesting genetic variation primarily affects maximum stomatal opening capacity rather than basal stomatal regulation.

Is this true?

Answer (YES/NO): NO